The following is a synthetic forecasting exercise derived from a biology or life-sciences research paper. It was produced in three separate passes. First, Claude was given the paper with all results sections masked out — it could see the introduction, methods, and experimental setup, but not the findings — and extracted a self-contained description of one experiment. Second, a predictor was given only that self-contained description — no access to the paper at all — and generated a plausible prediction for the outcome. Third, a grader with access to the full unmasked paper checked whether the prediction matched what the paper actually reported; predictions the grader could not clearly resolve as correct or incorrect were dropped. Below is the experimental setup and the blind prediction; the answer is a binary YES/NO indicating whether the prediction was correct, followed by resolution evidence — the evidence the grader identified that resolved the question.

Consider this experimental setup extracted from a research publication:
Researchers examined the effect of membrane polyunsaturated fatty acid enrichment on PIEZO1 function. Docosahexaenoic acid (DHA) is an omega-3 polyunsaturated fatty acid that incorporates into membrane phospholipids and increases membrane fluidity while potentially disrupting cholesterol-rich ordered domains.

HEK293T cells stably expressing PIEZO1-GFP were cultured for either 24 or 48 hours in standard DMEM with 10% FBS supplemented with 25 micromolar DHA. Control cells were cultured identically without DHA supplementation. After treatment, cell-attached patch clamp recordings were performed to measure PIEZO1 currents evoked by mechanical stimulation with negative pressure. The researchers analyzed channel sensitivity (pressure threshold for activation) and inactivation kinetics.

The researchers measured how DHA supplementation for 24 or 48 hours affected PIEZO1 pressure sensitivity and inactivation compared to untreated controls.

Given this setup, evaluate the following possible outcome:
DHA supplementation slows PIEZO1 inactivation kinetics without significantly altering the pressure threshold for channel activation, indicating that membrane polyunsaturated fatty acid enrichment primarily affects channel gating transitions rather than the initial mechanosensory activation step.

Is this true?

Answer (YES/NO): NO